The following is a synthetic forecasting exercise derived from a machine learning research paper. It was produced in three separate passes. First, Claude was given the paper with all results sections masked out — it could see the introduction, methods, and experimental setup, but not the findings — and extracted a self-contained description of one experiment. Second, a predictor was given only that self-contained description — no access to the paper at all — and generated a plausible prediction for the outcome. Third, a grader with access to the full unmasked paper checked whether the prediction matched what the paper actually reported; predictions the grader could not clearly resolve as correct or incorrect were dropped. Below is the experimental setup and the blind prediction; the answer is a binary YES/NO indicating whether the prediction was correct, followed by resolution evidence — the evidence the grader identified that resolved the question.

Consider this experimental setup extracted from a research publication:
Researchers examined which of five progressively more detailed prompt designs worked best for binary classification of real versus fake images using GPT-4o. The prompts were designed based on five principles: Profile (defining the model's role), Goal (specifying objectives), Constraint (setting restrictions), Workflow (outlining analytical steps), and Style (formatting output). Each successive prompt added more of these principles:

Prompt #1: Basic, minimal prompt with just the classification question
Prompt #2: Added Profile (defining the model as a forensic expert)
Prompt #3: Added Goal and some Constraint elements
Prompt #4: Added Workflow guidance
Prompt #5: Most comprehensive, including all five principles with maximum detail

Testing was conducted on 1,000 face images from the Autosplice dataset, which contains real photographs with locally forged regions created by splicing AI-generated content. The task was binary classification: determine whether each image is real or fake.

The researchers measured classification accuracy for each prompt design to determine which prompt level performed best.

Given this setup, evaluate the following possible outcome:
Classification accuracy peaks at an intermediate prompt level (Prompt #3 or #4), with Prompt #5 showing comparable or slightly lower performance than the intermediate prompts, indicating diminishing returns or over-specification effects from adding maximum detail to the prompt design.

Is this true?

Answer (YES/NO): NO